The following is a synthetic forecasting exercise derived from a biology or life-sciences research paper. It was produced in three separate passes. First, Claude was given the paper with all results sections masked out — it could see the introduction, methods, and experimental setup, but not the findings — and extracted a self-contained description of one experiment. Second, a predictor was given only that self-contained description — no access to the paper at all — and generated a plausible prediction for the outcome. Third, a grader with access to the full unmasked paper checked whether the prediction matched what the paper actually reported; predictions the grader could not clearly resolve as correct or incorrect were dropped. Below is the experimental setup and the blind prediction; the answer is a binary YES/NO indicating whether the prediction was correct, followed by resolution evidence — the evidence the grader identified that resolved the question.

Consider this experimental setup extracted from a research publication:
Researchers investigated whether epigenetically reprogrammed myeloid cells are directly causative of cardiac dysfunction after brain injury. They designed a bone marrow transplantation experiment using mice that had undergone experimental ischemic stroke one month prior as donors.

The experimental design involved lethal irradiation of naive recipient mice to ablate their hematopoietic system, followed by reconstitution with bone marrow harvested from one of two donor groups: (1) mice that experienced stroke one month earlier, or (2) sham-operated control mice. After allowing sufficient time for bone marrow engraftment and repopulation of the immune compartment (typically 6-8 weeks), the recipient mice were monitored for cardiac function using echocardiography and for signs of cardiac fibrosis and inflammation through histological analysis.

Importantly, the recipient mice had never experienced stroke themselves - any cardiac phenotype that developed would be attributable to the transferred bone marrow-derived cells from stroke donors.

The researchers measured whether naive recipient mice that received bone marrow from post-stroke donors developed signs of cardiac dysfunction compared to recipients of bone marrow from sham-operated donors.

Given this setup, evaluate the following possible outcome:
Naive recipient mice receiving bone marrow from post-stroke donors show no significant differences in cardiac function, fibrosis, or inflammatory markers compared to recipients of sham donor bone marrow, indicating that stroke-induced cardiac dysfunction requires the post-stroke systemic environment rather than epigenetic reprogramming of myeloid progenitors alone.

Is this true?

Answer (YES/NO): NO